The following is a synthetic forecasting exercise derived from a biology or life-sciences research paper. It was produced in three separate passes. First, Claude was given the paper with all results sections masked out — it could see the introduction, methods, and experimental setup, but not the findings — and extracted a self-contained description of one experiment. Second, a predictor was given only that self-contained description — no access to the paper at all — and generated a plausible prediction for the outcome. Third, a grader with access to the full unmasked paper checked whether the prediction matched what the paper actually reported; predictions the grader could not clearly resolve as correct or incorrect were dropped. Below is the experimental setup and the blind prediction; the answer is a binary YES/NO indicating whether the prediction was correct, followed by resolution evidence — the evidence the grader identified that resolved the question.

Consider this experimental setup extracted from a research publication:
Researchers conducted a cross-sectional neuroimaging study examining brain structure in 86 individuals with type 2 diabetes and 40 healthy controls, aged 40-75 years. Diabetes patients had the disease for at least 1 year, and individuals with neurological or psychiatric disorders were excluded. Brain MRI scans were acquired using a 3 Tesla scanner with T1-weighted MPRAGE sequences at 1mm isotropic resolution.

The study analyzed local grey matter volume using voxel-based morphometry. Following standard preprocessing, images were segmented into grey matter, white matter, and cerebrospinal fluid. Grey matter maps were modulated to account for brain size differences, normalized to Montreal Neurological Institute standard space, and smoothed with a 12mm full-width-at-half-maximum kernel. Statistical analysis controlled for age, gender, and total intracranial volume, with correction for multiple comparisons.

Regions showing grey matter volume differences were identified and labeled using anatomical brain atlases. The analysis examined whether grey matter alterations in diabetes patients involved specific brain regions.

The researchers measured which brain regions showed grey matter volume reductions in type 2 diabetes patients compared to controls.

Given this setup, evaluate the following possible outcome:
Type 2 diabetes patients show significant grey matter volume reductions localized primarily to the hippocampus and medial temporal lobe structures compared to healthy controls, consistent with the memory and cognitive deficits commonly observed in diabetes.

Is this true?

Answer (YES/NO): NO